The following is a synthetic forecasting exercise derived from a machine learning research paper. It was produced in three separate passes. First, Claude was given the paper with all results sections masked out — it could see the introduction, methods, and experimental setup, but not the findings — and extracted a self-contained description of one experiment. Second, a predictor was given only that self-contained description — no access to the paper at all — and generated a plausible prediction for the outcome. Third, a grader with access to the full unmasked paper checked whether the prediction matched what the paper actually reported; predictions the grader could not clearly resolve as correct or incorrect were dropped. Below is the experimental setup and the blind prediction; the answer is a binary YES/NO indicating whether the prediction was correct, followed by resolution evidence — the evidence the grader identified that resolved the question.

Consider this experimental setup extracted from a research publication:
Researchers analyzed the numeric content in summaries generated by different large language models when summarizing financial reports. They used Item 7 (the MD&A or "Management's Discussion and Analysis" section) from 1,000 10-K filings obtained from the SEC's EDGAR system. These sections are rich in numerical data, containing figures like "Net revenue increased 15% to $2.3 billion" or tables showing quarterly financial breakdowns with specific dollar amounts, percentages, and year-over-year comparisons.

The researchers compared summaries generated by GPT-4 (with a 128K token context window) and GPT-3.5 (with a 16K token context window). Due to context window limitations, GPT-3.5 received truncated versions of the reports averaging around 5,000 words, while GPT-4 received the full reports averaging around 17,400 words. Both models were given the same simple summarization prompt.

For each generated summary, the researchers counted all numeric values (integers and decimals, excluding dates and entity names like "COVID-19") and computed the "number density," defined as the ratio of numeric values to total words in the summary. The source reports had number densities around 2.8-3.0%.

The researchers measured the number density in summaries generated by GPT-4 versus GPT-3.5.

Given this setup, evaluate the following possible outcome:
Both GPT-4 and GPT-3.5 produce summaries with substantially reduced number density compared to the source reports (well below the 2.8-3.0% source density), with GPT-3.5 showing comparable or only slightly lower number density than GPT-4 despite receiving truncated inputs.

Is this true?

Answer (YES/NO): NO